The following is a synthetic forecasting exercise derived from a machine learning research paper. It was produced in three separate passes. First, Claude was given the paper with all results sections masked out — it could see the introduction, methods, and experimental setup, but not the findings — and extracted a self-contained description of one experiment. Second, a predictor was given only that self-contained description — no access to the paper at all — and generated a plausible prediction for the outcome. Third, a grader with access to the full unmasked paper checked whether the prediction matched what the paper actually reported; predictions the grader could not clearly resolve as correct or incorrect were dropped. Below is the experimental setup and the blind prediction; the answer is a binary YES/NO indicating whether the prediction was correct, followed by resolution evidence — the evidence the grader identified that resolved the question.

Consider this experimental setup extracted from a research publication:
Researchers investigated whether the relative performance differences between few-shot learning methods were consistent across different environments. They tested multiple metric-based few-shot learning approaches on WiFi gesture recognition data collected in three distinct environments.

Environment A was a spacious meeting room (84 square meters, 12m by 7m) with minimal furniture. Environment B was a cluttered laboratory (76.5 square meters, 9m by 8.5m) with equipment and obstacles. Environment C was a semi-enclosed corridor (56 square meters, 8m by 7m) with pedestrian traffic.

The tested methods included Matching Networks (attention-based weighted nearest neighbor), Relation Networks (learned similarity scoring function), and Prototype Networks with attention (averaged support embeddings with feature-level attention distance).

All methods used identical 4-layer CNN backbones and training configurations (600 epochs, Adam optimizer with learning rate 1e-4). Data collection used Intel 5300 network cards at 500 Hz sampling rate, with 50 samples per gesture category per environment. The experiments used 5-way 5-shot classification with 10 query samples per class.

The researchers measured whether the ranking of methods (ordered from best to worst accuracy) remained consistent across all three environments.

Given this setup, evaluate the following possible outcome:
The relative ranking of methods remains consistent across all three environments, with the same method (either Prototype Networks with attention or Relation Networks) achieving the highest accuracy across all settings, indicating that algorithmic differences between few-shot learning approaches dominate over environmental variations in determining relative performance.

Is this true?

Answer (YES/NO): YES